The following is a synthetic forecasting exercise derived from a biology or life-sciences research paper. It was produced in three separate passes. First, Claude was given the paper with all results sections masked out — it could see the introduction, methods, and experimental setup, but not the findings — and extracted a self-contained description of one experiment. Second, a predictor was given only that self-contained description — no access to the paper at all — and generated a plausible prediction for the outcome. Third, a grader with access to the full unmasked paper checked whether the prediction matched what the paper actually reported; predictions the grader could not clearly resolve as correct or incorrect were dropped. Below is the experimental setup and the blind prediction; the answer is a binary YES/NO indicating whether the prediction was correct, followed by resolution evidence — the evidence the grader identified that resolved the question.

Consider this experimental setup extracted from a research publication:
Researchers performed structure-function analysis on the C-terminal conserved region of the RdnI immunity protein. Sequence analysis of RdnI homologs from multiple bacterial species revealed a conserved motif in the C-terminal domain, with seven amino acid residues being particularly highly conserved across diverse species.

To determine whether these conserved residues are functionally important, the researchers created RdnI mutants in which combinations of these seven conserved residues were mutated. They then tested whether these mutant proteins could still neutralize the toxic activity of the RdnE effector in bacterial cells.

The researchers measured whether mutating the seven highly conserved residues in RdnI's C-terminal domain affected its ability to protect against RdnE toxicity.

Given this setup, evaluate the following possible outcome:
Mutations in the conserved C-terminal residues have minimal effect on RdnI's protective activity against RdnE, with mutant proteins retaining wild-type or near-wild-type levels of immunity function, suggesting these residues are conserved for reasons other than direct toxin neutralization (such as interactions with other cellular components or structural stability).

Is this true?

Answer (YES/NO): NO